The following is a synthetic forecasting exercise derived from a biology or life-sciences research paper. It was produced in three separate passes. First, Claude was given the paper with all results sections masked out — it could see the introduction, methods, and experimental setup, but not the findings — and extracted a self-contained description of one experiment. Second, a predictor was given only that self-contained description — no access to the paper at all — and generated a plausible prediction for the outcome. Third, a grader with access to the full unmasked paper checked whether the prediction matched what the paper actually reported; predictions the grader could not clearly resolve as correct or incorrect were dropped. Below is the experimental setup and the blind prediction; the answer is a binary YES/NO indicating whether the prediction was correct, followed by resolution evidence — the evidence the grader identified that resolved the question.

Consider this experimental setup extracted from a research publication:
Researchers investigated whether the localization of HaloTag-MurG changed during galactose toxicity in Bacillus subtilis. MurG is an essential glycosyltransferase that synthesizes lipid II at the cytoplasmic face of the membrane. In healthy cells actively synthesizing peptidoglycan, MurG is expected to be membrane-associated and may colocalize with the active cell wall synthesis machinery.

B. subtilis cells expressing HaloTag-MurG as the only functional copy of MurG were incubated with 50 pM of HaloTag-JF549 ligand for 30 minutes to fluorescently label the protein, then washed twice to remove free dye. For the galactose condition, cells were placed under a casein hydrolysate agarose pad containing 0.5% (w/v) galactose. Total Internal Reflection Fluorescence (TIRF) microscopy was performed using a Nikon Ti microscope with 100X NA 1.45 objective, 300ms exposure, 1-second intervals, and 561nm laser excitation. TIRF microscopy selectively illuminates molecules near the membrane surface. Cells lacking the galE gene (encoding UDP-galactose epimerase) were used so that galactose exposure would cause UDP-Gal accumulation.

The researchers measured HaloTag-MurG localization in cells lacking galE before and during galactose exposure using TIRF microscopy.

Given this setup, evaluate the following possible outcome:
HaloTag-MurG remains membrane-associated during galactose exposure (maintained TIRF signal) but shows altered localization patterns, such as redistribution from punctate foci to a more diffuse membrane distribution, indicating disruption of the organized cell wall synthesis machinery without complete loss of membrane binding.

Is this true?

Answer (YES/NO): NO